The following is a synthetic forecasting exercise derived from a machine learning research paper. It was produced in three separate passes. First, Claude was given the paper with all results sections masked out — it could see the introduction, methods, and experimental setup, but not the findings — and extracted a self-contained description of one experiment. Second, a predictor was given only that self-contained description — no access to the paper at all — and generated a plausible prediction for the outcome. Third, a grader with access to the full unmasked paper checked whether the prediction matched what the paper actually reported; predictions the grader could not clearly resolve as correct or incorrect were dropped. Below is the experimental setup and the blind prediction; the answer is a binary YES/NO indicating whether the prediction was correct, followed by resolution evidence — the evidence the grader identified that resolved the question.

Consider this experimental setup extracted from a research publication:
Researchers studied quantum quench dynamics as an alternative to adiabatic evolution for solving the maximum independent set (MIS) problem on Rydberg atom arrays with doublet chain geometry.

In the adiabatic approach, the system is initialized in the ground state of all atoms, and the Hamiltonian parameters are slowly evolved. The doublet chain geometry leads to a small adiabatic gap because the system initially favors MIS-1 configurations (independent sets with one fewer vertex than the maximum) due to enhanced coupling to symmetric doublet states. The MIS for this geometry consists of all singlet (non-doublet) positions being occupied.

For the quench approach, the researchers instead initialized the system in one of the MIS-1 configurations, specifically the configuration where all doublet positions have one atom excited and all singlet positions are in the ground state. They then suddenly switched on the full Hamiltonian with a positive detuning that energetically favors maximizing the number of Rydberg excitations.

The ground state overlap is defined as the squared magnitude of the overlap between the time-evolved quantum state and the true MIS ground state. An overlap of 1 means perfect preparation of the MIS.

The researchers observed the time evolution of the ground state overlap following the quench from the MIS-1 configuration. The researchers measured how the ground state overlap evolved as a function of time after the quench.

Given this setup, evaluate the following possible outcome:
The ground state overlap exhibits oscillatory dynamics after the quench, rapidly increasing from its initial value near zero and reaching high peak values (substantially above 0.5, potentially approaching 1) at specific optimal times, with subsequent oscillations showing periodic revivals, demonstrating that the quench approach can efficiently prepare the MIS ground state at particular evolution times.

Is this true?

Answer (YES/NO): NO